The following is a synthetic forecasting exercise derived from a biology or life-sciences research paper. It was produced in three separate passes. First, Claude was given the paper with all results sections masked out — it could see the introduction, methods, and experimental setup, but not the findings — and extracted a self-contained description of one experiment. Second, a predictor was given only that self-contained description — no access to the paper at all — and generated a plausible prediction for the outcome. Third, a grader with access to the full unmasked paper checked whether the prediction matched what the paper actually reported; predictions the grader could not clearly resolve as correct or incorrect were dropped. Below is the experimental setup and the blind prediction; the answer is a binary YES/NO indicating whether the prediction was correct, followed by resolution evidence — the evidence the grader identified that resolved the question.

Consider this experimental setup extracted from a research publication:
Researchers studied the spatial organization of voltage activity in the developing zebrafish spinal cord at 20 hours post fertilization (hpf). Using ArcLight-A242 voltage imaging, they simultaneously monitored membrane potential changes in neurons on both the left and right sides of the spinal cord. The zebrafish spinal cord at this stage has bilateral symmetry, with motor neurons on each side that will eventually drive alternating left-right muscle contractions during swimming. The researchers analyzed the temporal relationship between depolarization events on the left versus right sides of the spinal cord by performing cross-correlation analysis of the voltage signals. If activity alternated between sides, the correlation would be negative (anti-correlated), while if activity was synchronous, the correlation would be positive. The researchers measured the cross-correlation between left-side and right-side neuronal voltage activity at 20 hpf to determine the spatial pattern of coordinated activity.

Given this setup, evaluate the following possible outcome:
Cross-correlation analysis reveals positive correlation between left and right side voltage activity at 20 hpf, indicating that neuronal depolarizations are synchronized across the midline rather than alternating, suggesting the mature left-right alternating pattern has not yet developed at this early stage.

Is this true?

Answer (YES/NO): NO